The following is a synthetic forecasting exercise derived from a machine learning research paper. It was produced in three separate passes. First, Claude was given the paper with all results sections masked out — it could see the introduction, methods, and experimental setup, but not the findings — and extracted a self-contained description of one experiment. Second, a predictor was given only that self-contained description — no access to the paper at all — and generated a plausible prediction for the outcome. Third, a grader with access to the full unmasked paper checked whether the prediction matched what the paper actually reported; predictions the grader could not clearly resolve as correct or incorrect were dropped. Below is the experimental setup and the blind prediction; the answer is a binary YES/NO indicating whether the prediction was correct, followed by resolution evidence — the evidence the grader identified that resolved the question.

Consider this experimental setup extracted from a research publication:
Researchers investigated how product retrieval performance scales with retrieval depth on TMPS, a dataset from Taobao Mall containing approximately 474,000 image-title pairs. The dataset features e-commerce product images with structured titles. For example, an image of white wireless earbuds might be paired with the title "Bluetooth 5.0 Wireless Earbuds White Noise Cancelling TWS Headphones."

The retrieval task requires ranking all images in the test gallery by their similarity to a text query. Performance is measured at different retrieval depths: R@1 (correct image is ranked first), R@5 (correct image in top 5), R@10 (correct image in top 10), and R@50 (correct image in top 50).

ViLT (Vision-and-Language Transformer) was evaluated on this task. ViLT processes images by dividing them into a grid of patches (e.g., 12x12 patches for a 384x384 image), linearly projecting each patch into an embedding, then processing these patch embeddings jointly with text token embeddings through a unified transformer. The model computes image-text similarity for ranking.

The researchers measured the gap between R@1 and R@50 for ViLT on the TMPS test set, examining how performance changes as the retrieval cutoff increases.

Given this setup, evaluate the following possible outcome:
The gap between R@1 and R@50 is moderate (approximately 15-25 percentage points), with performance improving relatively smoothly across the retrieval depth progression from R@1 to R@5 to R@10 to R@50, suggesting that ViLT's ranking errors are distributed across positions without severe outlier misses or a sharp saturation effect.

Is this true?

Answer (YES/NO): NO